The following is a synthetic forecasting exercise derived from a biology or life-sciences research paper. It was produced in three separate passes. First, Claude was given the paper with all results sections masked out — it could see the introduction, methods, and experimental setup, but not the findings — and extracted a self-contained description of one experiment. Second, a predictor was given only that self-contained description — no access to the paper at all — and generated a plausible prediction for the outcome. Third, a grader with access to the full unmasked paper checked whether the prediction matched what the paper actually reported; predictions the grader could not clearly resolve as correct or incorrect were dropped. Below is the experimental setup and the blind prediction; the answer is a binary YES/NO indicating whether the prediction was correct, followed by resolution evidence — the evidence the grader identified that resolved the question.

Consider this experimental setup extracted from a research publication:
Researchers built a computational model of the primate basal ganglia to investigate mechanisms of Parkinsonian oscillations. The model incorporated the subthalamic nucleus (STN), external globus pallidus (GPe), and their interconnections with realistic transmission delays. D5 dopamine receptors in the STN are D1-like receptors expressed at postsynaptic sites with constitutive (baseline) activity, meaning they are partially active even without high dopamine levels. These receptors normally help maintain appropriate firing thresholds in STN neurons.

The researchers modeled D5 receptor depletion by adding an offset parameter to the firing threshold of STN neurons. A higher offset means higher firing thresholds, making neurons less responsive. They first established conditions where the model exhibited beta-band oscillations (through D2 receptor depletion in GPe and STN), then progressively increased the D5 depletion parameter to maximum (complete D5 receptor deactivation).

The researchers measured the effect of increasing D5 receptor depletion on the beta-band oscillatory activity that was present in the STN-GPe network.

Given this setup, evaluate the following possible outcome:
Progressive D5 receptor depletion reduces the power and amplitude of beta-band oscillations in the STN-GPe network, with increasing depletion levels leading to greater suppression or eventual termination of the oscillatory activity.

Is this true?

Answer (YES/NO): YES